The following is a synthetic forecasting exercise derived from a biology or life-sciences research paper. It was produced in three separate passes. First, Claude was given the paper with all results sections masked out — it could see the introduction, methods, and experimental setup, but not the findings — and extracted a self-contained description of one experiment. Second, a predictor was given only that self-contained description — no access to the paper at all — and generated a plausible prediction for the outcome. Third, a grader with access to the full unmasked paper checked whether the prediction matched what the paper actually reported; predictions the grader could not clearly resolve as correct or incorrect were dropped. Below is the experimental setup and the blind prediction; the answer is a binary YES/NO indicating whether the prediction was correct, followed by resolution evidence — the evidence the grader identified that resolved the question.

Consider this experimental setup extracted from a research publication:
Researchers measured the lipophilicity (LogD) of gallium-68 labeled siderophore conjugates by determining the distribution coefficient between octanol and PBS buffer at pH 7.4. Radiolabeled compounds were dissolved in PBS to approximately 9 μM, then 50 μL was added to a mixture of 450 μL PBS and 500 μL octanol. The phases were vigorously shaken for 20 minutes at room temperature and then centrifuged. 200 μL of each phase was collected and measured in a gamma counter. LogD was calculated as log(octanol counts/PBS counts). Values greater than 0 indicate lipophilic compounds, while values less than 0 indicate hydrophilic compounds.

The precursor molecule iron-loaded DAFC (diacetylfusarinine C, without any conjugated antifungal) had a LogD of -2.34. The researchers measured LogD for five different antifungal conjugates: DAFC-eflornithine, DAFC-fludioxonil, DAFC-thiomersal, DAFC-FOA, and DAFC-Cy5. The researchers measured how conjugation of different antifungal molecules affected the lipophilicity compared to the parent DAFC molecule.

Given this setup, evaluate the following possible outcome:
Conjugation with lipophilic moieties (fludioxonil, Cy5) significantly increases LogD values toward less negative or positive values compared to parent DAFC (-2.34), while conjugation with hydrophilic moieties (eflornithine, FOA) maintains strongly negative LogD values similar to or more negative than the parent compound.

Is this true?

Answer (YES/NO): NO